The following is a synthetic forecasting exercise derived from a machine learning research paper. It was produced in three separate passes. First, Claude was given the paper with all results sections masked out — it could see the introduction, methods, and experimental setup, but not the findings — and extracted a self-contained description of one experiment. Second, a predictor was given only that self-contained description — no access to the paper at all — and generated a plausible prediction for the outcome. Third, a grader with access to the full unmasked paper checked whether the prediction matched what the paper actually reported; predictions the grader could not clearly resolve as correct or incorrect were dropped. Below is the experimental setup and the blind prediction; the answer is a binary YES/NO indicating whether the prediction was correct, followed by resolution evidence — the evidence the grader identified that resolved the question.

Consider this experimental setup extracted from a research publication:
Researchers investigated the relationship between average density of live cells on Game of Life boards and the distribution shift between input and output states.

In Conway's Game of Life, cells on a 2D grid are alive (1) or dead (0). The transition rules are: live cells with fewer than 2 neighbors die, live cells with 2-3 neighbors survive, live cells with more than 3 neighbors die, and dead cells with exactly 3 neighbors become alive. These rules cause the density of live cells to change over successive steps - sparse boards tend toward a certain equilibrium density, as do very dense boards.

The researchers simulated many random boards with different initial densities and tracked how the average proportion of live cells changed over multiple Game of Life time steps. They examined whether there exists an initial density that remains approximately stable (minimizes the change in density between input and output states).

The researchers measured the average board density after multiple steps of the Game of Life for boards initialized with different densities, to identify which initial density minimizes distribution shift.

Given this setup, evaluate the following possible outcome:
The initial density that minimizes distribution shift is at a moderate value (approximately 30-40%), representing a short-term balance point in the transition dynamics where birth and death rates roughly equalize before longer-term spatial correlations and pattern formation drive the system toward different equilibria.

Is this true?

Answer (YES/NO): YES